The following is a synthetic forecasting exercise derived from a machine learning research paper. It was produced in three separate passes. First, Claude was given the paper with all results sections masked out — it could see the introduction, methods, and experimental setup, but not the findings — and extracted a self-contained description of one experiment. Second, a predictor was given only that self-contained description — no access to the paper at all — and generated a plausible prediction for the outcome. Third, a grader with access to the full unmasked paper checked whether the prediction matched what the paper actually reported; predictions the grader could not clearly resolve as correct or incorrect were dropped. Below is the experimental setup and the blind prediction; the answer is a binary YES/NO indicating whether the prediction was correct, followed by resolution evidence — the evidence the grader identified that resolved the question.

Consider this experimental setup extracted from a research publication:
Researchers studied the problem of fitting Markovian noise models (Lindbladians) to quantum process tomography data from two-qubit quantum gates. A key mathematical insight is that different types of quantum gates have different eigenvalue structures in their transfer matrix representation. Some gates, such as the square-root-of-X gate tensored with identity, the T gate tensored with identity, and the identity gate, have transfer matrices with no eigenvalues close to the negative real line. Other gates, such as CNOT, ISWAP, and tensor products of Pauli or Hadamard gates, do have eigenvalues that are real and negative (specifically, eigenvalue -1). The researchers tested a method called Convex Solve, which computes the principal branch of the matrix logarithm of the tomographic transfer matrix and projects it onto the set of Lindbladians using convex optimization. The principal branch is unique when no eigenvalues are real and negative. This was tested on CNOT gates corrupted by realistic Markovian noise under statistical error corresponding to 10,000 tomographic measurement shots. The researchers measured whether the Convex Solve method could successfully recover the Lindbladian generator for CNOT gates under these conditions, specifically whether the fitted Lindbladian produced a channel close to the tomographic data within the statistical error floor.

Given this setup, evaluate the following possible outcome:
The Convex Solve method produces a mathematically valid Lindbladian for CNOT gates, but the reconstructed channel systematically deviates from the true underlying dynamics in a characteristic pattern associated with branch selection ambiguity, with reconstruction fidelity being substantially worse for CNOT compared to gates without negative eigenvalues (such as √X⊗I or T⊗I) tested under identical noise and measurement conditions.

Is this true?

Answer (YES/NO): YES